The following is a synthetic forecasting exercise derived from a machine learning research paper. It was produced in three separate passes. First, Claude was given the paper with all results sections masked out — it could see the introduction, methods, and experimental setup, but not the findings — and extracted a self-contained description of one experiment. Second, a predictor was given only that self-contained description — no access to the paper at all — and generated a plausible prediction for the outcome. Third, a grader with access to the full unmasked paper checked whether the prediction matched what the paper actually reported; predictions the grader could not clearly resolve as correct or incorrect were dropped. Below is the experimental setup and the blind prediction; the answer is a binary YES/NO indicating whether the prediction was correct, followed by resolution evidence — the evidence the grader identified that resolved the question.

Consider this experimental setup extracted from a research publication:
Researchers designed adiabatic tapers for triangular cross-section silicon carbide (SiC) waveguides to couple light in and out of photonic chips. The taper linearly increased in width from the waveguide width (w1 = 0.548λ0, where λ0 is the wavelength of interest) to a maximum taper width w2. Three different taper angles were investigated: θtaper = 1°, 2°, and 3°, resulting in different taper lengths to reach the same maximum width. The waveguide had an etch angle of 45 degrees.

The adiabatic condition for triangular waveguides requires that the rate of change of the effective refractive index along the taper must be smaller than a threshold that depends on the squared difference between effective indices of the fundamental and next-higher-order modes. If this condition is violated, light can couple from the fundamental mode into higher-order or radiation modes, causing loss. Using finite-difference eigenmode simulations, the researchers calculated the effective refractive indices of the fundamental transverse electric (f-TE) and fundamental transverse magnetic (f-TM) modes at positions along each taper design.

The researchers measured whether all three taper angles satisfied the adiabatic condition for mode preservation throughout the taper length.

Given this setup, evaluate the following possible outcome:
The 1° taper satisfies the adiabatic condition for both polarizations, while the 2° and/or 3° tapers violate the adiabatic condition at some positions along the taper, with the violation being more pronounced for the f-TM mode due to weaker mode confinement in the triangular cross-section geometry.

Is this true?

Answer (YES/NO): NO